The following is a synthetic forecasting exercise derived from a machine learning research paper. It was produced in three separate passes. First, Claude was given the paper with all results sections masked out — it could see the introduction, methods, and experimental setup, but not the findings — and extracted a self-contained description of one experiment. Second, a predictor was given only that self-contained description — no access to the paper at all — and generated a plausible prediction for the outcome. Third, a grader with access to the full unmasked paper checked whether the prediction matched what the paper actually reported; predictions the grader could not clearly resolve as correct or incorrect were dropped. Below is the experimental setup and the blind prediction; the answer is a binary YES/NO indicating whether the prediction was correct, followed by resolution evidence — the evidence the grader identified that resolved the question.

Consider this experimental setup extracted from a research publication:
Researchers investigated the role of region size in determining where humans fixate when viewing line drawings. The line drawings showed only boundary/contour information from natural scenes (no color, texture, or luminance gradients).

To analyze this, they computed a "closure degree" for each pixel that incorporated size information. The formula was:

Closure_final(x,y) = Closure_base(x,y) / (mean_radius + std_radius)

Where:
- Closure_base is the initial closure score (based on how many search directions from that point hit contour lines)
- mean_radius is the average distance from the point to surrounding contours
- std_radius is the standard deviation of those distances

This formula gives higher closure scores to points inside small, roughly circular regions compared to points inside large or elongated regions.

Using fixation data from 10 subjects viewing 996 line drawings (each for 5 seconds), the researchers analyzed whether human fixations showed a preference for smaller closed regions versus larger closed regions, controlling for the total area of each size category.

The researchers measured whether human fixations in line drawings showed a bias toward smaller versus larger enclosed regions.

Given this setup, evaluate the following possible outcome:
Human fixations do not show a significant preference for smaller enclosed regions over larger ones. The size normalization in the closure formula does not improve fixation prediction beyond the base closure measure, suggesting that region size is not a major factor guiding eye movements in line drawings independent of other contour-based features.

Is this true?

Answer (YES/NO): NO